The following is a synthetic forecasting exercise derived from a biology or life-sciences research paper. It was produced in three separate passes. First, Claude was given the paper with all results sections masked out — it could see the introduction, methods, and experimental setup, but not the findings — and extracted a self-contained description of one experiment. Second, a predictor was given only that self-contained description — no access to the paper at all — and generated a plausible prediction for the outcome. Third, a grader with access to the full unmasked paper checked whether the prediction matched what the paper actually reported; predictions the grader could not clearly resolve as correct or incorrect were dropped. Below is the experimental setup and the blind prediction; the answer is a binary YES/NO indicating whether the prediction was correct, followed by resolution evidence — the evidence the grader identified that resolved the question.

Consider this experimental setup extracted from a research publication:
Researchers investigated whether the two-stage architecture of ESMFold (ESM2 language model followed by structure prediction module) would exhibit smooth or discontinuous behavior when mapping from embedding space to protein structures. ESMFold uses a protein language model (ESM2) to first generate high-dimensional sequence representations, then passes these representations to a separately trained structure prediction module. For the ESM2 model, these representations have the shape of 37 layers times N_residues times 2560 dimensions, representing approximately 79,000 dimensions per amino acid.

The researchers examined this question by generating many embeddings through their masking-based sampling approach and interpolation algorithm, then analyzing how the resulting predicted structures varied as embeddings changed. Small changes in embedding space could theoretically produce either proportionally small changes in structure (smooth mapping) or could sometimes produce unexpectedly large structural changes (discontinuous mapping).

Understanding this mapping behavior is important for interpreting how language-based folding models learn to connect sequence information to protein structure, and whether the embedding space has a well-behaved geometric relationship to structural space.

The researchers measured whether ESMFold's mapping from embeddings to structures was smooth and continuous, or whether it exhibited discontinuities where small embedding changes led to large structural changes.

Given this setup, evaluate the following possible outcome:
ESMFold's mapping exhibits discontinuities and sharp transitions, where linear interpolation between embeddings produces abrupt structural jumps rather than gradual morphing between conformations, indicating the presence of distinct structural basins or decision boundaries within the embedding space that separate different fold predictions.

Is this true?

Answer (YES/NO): YES